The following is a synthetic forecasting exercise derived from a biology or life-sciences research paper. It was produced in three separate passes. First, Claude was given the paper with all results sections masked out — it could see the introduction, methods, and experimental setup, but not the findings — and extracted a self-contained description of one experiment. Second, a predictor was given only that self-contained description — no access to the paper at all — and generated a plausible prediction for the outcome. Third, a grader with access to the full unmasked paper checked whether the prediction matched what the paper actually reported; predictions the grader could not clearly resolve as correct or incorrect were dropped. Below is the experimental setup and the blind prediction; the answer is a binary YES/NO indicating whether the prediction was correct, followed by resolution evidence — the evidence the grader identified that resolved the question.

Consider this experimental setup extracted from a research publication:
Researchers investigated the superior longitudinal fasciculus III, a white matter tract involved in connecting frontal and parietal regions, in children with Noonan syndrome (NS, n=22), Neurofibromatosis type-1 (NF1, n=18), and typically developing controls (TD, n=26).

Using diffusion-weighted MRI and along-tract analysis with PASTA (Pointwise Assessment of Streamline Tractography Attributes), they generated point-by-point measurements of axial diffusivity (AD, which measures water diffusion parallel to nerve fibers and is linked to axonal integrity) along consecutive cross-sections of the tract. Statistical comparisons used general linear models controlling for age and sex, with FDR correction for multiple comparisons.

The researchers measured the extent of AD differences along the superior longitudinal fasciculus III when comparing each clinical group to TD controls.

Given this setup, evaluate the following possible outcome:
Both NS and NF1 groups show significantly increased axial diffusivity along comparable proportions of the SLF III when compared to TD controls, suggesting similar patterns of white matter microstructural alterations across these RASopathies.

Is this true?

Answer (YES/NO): NO